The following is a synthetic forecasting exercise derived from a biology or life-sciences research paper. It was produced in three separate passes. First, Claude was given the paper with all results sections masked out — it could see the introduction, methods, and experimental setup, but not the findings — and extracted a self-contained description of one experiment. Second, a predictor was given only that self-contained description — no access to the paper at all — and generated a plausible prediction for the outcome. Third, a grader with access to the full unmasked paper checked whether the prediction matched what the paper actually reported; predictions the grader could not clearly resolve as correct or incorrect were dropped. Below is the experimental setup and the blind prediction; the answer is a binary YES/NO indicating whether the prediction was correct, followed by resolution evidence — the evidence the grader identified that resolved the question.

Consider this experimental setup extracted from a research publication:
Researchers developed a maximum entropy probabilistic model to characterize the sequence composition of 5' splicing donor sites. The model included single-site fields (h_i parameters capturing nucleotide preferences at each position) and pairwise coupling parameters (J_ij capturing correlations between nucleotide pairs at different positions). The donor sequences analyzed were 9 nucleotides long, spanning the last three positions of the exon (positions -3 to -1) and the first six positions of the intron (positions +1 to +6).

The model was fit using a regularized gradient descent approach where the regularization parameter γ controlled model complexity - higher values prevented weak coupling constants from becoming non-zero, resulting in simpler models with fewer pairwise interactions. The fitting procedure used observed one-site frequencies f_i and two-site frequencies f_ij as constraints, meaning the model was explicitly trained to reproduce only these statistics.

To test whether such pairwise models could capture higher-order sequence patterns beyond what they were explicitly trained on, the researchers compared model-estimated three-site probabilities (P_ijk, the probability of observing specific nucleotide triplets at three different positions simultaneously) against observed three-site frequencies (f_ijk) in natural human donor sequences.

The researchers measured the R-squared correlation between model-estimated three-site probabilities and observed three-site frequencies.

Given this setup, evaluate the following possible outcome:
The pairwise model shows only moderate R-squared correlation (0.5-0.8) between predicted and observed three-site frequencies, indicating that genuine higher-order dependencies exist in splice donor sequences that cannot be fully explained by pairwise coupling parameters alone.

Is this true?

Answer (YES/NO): NO